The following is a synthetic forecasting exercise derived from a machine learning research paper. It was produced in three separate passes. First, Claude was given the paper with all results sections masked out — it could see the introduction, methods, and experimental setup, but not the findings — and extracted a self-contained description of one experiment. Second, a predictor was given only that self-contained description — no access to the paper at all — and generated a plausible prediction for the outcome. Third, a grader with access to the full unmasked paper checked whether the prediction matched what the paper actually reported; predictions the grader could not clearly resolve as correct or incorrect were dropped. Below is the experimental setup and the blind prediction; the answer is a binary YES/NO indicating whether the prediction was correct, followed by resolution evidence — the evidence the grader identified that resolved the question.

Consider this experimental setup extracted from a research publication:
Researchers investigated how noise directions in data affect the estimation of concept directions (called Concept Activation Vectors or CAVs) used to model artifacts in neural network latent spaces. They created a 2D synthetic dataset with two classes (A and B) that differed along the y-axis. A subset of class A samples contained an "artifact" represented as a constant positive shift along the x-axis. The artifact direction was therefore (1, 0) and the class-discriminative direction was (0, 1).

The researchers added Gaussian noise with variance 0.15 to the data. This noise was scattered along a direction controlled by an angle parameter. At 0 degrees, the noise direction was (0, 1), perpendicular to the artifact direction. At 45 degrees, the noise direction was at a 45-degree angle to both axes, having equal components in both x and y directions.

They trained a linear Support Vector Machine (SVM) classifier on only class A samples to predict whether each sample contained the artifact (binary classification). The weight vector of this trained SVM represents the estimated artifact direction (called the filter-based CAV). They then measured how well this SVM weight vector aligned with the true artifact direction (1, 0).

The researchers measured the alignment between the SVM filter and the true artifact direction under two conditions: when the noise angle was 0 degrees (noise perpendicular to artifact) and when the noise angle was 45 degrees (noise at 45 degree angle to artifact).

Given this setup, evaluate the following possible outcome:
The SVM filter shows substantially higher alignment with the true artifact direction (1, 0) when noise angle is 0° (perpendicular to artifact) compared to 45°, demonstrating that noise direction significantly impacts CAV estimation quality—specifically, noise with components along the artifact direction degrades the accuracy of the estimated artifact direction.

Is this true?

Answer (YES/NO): YES